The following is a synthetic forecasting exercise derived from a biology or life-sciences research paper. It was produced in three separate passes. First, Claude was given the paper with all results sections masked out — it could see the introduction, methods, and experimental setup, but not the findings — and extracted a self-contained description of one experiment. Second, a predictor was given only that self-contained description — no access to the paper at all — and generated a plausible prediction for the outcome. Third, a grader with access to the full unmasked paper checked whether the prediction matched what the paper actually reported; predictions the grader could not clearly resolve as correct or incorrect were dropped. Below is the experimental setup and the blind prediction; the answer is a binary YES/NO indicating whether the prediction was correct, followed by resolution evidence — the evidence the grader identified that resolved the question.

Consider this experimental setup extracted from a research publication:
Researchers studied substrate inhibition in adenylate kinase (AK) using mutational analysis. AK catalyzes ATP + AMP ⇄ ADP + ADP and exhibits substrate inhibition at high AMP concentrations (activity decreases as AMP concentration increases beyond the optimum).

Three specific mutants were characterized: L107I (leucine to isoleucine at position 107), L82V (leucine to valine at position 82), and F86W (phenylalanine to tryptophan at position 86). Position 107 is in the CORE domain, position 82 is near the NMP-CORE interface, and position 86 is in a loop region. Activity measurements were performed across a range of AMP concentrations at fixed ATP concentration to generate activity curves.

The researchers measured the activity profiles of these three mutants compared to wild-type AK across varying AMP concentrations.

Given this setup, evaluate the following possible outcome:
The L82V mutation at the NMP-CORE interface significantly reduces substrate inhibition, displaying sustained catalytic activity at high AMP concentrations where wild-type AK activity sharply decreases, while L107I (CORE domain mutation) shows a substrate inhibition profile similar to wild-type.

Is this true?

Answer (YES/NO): NO